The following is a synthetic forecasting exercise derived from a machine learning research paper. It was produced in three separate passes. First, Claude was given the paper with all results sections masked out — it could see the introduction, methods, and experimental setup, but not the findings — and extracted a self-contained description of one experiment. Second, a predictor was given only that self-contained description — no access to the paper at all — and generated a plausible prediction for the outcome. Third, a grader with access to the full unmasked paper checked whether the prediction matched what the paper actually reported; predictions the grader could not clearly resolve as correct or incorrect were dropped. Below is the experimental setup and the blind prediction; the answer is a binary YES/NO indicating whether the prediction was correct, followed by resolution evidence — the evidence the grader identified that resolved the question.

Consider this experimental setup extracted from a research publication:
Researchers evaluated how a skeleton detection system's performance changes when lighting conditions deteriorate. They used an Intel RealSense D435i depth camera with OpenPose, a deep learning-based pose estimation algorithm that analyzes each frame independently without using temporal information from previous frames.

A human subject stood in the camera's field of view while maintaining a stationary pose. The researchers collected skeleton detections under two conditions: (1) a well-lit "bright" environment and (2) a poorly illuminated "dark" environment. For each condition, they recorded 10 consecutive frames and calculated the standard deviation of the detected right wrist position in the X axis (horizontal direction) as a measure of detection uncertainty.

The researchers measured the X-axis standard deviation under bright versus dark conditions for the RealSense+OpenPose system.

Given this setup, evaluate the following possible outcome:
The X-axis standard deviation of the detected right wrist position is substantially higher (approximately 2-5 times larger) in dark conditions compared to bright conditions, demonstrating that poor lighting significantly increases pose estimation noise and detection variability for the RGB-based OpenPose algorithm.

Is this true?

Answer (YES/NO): NO